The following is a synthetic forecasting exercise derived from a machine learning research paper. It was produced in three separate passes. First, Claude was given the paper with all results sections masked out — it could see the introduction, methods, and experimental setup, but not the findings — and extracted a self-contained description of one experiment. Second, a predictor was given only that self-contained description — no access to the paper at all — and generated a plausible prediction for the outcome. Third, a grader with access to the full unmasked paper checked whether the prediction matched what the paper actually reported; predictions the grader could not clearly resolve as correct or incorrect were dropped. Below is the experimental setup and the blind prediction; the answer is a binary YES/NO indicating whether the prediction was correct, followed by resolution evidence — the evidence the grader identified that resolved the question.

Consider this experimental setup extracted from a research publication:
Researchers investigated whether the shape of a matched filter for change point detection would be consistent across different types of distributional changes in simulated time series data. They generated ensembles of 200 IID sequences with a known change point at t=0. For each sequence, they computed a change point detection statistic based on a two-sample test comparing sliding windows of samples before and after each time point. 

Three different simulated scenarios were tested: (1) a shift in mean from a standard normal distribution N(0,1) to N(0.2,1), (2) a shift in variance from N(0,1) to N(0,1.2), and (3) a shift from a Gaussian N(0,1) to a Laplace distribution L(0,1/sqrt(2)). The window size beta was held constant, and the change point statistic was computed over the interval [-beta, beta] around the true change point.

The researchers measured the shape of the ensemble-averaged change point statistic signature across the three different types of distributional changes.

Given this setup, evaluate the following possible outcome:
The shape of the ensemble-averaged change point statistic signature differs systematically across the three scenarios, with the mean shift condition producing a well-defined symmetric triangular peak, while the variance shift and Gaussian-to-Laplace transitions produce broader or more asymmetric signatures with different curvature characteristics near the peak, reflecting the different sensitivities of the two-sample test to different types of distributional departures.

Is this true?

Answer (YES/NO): NO